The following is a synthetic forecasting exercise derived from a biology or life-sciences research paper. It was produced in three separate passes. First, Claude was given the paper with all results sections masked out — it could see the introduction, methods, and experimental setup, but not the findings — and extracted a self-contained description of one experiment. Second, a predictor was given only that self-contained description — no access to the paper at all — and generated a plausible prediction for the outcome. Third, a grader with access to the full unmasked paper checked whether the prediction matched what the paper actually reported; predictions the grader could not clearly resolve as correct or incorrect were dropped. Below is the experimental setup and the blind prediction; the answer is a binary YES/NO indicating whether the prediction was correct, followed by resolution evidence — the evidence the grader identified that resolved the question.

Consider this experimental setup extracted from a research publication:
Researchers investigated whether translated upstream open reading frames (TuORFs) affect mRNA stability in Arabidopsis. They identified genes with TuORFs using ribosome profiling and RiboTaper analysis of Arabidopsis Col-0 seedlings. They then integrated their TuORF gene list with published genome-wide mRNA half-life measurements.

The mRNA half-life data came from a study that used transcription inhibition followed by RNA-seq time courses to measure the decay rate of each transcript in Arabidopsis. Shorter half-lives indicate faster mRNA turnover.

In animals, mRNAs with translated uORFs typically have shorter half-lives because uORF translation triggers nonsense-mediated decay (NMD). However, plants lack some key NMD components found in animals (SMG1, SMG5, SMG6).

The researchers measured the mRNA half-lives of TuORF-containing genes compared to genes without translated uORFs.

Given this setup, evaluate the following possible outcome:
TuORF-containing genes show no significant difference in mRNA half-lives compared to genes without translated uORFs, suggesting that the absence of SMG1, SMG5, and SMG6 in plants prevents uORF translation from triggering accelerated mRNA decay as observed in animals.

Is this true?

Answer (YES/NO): NO